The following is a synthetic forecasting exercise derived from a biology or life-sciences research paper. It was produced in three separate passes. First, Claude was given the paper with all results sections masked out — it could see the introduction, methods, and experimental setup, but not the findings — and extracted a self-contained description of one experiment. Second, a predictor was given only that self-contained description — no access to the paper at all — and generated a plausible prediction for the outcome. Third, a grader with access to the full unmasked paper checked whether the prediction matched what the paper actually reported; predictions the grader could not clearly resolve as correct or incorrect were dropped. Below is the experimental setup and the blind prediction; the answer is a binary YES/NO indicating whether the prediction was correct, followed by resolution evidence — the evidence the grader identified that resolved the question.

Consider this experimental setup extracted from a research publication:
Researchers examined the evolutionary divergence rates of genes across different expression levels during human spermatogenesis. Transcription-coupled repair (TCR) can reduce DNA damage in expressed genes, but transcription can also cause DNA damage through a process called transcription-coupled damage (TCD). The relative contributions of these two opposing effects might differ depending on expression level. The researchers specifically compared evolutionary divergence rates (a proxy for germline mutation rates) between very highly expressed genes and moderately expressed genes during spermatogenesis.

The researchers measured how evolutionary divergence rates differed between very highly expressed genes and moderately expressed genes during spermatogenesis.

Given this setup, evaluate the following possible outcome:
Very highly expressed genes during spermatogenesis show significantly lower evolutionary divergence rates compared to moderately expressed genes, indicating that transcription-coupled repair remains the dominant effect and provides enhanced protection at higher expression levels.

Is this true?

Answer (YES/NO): NO